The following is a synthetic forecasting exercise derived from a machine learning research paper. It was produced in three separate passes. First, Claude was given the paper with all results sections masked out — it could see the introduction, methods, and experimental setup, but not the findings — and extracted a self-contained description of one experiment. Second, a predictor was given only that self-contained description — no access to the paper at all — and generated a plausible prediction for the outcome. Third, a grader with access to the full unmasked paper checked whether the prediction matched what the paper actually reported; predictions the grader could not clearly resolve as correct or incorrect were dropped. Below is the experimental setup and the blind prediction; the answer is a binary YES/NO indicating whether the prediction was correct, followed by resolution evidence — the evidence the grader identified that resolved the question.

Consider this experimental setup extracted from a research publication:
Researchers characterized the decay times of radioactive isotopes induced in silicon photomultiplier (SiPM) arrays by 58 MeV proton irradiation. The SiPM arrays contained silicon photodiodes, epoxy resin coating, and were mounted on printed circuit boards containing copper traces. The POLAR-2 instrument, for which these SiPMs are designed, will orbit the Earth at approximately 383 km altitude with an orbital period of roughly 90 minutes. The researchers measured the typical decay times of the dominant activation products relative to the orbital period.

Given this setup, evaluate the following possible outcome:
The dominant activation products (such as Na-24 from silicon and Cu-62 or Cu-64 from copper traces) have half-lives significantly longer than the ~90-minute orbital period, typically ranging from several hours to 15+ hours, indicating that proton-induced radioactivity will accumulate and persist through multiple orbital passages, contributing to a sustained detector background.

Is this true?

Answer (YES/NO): NO